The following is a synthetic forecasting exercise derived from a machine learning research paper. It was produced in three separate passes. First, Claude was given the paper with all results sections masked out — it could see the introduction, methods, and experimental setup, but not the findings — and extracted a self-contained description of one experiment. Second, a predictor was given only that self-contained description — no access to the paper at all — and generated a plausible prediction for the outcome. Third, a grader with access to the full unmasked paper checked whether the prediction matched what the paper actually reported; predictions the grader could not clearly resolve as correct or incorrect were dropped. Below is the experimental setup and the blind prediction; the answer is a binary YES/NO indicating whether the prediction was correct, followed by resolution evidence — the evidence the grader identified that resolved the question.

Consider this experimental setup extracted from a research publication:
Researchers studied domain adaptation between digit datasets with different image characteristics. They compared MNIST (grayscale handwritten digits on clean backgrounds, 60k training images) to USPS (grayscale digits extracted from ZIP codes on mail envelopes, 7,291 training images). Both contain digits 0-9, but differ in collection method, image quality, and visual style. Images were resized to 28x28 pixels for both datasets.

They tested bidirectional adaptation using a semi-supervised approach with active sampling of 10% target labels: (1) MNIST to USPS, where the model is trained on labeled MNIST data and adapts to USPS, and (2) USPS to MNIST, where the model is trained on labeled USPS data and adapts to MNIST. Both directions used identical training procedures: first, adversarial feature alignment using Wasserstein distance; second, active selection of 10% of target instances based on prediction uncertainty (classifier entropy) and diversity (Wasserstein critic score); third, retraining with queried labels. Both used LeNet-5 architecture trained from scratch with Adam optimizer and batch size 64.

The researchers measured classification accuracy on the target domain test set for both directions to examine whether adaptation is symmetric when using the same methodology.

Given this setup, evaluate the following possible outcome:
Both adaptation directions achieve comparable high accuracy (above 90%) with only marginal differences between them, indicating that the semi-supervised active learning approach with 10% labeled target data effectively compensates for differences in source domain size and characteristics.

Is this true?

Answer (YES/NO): YES